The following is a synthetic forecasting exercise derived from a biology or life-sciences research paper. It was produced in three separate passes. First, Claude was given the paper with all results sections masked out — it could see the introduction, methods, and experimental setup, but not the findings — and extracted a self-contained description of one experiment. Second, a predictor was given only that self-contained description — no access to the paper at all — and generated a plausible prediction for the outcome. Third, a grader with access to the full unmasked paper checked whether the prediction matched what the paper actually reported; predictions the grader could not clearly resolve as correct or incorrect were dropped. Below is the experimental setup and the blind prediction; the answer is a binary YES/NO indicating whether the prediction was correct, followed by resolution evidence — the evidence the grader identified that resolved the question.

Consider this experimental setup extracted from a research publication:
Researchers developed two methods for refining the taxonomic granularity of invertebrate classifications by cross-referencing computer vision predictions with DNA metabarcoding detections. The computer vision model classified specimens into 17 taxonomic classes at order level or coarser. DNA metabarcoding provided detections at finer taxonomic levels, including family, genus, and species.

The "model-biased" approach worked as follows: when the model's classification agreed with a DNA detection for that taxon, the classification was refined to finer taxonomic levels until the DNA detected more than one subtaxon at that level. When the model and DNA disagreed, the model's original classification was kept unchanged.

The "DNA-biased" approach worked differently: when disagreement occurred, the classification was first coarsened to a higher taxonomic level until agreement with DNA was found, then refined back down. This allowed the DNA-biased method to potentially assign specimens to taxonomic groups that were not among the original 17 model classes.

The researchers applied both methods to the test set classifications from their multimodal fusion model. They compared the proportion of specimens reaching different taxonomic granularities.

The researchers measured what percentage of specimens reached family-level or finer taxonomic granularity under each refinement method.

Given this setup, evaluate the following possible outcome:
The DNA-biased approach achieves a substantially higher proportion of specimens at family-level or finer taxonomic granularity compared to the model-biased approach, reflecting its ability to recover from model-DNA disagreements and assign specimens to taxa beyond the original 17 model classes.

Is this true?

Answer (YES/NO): YES